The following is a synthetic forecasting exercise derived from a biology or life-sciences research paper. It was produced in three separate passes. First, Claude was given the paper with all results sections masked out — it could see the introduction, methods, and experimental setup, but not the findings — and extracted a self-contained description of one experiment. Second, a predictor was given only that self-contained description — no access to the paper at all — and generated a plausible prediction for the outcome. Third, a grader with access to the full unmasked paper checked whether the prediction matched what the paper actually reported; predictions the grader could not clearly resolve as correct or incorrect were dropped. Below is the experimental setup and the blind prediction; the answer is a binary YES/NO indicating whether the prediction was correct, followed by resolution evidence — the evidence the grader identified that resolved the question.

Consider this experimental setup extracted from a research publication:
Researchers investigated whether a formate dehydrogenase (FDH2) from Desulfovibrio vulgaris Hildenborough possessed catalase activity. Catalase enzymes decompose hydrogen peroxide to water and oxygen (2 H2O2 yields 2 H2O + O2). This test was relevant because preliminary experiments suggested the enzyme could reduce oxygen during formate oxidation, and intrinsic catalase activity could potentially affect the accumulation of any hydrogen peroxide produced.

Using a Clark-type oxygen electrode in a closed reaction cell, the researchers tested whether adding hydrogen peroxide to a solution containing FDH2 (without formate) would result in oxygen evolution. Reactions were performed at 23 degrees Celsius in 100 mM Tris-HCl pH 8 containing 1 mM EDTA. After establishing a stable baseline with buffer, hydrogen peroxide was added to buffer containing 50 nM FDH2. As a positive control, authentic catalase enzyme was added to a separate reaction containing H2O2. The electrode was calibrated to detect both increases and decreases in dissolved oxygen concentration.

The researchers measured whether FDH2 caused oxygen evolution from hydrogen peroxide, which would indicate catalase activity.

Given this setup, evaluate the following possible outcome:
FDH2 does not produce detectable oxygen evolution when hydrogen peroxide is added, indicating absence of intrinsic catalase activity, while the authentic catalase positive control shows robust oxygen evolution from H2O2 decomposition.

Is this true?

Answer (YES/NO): YES